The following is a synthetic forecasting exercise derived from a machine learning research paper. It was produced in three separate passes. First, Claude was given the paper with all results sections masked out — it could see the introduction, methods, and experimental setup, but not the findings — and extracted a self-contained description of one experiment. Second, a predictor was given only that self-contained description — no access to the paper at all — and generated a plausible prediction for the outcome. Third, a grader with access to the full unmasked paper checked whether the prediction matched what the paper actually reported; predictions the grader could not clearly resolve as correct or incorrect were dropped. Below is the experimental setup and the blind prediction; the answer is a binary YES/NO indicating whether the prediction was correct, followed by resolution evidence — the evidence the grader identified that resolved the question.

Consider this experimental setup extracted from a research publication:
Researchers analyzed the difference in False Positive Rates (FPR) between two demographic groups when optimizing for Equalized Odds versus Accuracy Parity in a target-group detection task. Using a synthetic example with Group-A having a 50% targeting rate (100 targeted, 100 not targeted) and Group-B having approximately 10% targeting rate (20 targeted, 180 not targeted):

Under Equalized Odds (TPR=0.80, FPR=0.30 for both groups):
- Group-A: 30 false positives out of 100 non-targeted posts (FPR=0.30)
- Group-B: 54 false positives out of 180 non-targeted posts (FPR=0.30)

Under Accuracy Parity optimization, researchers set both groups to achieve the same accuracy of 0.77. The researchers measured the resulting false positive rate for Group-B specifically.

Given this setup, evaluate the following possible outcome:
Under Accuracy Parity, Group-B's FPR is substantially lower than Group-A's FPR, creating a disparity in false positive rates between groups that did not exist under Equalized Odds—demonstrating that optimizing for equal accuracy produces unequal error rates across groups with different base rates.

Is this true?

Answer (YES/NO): NO